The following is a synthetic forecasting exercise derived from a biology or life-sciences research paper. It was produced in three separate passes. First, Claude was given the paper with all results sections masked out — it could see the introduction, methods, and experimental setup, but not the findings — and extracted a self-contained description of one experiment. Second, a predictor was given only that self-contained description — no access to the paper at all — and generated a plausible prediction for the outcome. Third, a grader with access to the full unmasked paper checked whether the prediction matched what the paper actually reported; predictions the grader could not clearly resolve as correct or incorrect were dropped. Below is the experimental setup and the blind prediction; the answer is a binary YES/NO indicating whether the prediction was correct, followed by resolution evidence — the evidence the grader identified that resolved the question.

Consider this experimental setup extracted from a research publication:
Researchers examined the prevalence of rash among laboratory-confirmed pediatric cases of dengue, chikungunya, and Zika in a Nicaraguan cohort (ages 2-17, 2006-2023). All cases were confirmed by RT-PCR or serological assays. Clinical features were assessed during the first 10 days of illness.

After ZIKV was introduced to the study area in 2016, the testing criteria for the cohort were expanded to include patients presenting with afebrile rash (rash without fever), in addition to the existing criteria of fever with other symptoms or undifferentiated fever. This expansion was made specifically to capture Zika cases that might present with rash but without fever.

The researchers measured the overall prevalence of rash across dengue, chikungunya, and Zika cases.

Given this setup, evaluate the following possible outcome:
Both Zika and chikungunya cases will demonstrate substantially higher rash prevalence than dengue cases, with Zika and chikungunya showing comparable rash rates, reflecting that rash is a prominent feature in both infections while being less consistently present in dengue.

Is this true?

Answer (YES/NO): NO